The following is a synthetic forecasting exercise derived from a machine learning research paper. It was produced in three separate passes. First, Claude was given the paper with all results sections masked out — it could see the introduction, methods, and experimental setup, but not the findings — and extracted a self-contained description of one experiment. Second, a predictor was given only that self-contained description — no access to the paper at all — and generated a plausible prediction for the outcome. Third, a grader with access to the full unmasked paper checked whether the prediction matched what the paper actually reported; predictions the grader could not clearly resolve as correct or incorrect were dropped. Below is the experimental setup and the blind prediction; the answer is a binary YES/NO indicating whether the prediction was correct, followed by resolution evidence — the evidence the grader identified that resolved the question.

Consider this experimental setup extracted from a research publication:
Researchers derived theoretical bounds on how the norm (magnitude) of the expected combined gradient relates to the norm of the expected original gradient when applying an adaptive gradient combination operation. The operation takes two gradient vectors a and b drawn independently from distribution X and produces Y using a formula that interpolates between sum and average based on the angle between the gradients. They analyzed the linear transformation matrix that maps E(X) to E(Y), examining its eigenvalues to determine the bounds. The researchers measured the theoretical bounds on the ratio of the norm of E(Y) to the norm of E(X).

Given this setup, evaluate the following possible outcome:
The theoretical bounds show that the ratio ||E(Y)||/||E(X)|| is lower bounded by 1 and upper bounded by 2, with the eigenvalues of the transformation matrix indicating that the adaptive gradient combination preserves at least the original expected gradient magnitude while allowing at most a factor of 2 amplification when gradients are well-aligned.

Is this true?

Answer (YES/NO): YES